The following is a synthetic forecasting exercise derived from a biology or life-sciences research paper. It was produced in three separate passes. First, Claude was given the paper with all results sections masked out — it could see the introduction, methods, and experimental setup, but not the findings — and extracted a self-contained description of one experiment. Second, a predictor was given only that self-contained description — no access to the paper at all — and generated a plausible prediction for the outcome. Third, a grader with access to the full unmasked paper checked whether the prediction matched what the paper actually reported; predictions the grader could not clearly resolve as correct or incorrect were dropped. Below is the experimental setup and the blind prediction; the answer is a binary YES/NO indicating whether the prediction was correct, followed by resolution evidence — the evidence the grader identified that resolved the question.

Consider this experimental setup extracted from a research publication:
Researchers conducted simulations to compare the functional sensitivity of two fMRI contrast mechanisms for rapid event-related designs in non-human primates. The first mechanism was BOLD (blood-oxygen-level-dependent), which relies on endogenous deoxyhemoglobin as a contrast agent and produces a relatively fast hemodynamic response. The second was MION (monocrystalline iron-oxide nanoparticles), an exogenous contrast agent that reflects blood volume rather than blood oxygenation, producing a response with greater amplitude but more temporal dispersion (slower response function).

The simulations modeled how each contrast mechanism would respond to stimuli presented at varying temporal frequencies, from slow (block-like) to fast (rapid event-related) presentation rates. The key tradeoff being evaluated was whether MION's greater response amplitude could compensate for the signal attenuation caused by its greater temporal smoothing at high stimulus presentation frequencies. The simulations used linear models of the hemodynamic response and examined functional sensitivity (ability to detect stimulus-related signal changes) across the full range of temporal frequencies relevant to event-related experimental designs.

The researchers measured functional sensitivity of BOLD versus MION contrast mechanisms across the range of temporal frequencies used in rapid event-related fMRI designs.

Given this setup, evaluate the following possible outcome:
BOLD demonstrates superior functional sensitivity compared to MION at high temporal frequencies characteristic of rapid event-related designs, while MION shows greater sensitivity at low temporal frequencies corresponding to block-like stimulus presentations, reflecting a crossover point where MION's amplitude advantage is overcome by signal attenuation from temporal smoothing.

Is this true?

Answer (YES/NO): NO